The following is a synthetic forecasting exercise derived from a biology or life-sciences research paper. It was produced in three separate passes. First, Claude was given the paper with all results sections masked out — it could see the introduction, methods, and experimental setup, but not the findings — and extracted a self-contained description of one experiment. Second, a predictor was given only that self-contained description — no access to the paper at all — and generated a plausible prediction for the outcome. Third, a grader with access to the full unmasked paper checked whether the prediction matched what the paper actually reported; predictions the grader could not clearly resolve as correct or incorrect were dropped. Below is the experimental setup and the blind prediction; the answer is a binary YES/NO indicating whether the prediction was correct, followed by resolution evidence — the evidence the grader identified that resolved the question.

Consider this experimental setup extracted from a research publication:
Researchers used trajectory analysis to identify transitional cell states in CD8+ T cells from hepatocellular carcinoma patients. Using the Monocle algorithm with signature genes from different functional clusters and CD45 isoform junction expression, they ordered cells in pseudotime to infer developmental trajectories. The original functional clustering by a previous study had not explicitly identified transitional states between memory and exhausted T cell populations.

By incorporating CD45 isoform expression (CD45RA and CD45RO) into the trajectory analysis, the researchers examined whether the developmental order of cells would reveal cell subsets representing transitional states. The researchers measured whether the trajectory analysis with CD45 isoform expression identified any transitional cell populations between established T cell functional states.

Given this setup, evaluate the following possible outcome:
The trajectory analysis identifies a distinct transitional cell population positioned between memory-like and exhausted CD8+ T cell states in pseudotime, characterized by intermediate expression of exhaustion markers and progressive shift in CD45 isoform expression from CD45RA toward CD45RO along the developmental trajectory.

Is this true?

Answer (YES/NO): YES